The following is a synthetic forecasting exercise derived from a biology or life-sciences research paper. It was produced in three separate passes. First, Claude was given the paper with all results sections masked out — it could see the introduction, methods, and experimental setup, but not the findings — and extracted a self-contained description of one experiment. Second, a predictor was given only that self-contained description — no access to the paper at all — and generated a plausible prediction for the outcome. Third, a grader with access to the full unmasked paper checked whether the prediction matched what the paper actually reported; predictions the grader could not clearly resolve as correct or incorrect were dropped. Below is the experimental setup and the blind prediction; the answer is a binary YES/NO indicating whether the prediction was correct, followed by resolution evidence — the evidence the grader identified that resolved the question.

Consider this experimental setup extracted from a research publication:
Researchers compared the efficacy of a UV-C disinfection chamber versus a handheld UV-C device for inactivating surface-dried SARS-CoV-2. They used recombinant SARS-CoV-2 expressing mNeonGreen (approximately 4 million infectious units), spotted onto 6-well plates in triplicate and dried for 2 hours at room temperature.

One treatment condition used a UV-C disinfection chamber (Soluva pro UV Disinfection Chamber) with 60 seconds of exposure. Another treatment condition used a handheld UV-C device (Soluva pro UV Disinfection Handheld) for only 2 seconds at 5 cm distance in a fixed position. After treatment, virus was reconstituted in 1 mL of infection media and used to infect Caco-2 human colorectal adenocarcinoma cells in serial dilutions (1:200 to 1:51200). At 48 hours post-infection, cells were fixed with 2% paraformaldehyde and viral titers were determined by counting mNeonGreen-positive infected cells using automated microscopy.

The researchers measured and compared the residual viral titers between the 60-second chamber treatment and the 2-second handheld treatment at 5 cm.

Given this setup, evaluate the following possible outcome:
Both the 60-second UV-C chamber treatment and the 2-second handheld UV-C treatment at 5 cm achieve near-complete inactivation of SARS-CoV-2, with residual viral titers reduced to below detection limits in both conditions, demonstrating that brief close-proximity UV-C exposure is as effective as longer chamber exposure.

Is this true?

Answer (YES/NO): YES